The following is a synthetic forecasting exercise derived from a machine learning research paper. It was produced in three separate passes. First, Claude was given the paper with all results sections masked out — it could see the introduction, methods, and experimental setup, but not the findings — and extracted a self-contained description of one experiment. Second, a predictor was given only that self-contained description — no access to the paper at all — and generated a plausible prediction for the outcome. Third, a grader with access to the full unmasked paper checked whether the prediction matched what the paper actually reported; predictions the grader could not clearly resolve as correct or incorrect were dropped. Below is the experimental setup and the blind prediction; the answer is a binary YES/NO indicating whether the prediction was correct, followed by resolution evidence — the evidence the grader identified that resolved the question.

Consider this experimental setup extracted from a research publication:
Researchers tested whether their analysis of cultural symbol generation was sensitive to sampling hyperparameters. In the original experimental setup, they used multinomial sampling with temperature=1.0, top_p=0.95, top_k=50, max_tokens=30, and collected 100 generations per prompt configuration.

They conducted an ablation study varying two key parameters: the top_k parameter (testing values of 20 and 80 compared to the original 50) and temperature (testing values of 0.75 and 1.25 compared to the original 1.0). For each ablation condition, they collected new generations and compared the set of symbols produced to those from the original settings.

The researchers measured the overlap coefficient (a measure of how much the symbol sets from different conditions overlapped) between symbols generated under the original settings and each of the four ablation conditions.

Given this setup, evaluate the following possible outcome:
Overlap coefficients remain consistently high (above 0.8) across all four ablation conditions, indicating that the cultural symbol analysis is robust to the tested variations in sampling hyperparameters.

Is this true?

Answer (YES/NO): YES